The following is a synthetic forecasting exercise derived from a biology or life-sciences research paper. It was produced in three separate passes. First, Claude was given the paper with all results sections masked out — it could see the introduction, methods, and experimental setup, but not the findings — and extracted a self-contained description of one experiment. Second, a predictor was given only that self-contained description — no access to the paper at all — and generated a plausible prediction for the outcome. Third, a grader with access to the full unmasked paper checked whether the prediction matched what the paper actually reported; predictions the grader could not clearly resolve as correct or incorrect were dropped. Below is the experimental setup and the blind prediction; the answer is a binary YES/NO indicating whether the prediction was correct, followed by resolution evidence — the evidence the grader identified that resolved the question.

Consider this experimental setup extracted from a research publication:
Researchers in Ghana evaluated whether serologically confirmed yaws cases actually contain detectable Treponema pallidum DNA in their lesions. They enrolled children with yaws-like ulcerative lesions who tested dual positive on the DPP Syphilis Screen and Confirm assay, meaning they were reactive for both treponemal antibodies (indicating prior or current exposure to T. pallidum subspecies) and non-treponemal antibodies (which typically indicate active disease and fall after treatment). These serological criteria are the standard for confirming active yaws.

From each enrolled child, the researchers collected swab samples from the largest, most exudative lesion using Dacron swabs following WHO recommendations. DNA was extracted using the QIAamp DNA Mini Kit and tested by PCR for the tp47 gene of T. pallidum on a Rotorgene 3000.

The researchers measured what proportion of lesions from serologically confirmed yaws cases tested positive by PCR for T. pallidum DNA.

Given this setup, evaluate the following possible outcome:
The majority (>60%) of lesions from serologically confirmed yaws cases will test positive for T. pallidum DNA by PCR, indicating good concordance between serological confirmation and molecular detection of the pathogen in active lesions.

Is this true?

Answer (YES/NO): NO